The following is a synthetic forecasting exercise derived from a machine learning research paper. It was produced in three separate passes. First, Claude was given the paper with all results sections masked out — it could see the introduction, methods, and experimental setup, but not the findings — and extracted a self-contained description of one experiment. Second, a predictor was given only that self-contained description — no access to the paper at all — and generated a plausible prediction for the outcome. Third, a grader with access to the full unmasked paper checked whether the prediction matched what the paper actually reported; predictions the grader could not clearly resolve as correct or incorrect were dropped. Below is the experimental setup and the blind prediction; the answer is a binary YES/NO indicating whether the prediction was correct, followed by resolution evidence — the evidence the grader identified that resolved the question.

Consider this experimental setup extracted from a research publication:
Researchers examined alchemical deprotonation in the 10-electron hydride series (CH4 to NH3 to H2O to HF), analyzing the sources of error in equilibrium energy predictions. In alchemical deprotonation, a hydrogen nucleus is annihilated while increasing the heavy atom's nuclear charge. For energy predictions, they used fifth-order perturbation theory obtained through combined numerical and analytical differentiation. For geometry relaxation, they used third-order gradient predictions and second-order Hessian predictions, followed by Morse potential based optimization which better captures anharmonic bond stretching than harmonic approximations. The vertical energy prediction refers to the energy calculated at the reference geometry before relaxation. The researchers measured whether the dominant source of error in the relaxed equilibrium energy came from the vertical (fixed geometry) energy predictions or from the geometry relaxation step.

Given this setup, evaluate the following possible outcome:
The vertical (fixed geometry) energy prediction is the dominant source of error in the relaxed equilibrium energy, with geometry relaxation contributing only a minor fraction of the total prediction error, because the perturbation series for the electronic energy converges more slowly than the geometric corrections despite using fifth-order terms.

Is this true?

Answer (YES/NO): YES